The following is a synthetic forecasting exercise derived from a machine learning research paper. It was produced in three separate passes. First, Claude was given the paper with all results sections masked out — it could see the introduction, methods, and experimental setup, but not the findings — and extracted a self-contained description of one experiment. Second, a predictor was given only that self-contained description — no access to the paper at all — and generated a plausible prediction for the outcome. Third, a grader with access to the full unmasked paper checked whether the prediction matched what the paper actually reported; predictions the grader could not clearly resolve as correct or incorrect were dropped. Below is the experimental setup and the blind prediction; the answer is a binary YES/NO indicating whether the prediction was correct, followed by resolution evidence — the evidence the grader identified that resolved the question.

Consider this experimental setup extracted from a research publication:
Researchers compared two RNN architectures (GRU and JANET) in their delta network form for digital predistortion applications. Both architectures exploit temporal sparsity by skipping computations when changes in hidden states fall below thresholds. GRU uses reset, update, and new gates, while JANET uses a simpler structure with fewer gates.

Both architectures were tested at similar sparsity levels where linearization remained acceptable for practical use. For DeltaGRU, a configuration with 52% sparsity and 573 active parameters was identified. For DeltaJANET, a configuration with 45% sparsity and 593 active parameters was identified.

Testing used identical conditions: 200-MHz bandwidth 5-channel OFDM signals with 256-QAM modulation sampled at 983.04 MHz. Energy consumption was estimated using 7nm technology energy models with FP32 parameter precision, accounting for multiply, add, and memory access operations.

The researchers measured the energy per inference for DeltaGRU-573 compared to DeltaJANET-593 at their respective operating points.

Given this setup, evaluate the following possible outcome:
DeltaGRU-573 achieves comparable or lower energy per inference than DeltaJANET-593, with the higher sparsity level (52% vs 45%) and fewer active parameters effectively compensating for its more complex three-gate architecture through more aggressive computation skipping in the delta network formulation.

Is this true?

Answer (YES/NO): YES